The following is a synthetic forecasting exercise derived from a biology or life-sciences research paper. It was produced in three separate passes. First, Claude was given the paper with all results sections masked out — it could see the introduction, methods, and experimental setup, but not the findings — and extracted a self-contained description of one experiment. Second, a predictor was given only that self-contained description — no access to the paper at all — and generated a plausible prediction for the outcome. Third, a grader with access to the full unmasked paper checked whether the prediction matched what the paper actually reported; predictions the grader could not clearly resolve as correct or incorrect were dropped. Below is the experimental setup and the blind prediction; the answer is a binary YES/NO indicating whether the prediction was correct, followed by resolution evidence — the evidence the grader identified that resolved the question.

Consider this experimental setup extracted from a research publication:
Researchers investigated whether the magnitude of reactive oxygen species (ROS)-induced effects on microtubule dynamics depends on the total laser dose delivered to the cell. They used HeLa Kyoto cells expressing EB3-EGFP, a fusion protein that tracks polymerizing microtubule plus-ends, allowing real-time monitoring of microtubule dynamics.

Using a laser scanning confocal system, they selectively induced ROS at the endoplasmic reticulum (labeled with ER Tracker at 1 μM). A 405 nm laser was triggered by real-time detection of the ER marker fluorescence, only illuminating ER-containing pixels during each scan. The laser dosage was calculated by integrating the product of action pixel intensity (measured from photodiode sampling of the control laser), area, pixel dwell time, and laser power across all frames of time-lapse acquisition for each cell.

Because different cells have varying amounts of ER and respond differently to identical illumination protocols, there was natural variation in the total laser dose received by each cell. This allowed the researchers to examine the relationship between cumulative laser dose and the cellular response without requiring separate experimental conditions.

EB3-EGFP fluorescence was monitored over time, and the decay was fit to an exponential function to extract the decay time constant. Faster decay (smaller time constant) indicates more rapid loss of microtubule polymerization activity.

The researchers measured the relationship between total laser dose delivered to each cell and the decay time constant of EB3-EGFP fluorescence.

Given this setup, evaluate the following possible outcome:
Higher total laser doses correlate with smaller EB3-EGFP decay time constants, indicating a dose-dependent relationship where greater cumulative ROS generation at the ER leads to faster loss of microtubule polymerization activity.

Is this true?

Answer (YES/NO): YES